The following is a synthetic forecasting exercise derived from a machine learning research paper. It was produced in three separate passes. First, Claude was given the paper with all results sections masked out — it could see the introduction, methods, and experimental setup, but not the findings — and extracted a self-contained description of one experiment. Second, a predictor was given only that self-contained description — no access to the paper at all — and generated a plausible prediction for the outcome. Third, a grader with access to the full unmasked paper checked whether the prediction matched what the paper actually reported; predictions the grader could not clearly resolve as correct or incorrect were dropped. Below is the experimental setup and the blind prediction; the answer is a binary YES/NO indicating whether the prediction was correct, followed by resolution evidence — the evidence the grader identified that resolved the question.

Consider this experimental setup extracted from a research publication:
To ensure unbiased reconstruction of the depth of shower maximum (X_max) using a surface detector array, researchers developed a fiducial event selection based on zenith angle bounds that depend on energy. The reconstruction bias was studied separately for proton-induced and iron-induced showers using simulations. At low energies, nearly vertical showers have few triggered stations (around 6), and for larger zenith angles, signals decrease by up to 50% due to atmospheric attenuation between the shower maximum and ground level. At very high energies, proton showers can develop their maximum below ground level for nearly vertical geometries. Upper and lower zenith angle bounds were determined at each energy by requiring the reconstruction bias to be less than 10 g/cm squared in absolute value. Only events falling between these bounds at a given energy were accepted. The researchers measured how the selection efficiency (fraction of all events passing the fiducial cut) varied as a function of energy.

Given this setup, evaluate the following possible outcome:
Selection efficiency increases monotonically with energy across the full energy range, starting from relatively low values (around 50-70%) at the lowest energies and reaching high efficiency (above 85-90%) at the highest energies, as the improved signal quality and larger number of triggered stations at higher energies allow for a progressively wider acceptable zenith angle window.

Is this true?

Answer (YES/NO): NO